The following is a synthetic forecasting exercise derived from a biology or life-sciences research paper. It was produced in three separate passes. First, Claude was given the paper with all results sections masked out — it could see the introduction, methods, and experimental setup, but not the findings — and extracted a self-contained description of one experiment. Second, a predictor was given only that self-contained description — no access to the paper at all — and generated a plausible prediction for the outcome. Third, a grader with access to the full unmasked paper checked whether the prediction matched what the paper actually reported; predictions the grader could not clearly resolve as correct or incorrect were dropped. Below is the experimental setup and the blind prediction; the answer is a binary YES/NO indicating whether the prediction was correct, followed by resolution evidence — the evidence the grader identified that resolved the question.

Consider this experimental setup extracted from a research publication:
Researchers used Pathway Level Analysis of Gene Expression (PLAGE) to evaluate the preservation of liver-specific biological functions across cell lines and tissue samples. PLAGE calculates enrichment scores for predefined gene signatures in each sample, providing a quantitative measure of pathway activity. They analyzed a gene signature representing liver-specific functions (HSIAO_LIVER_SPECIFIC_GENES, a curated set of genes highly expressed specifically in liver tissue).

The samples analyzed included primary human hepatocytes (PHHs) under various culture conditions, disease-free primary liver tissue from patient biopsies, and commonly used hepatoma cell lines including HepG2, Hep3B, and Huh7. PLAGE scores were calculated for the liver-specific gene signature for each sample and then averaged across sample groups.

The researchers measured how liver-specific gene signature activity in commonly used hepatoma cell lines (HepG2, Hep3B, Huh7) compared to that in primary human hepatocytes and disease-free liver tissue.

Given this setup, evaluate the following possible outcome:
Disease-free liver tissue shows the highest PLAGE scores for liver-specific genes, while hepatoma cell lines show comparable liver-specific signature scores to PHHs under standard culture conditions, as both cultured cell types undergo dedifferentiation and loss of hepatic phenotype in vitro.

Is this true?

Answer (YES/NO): NO